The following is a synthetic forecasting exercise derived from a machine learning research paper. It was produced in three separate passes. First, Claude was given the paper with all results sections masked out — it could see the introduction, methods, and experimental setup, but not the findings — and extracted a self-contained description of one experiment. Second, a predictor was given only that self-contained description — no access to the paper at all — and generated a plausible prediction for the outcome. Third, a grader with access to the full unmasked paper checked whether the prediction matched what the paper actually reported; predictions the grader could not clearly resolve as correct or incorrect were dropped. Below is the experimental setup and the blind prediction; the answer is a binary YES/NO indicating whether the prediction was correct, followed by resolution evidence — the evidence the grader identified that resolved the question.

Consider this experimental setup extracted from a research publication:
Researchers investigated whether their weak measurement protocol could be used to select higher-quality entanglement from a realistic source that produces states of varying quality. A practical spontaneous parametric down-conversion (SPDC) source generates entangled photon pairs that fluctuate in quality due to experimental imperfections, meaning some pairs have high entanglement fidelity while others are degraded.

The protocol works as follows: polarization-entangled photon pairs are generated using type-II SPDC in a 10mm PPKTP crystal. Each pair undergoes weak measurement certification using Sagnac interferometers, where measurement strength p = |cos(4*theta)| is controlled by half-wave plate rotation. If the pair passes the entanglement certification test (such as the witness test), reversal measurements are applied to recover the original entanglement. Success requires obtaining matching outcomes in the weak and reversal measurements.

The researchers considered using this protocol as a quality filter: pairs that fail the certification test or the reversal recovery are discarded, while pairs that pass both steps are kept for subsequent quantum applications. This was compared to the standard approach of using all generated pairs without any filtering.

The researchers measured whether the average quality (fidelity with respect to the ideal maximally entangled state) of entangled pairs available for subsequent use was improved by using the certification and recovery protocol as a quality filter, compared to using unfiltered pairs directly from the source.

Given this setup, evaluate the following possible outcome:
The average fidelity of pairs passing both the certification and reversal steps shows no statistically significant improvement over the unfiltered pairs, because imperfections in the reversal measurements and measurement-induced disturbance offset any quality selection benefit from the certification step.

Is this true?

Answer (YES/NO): NO